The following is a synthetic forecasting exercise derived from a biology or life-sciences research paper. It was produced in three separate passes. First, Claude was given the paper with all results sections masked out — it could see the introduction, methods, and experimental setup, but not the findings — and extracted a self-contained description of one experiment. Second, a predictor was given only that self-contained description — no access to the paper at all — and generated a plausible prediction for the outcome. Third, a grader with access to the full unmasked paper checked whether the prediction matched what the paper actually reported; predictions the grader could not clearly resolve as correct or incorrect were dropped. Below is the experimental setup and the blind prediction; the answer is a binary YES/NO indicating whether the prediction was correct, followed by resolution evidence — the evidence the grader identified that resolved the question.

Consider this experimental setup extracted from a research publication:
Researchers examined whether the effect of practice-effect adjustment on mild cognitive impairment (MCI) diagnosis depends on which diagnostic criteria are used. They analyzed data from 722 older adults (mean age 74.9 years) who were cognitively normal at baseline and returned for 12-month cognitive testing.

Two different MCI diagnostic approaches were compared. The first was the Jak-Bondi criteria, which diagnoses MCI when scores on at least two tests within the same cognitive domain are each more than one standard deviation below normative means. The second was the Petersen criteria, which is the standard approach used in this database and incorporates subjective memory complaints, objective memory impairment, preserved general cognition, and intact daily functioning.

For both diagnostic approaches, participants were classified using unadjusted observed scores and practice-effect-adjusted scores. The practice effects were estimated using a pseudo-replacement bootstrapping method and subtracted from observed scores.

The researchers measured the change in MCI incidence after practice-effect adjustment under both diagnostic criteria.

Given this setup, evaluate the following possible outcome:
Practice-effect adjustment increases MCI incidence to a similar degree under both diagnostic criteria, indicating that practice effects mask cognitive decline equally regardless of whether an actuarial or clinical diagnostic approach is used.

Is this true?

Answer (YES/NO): YES